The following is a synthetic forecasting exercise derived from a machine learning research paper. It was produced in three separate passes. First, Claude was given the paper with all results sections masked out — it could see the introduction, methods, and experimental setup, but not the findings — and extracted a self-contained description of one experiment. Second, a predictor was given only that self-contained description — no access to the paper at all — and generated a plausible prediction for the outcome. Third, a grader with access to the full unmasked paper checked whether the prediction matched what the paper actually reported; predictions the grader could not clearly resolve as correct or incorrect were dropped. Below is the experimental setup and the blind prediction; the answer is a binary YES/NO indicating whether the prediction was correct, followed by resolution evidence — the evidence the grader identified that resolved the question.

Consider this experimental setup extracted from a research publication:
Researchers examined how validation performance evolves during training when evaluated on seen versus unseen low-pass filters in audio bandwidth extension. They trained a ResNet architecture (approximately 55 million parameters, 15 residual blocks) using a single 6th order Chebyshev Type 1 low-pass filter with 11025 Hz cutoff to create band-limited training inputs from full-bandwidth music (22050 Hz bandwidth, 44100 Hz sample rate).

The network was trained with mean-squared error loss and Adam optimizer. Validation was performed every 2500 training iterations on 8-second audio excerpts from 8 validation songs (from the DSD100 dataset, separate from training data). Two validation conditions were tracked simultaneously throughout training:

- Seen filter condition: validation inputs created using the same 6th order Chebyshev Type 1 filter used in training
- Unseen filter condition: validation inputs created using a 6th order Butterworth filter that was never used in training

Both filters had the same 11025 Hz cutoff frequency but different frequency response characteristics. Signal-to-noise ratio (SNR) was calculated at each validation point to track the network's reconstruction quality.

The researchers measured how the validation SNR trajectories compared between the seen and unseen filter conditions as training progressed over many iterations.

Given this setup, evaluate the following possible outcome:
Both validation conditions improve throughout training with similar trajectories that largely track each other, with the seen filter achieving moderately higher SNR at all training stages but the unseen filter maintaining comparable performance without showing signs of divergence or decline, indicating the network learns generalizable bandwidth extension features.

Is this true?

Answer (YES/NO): NO